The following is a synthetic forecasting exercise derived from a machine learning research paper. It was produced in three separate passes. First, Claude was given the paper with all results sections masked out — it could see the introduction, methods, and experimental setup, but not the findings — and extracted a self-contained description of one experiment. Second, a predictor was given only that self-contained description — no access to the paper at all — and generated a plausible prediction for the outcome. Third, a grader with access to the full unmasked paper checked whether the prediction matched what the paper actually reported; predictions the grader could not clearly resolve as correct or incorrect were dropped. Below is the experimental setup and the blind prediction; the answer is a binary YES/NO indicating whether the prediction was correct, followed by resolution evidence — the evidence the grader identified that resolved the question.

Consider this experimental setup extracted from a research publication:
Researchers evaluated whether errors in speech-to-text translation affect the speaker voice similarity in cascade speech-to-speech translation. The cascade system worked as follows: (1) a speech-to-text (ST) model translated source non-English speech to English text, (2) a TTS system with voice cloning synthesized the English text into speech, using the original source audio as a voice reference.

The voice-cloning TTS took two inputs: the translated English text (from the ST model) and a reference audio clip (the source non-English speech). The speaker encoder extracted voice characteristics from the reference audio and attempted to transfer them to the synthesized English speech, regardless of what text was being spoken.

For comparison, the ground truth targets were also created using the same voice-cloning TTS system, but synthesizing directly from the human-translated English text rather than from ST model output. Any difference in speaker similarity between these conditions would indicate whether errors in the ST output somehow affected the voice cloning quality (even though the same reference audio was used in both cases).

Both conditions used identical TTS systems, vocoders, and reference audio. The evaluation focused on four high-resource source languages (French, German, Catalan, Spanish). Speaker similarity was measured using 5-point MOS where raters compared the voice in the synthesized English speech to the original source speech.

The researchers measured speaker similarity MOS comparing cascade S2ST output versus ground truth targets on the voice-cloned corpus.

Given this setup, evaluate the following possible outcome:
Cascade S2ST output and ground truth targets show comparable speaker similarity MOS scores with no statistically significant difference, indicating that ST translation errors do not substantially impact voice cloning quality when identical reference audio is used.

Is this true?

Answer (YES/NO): YES